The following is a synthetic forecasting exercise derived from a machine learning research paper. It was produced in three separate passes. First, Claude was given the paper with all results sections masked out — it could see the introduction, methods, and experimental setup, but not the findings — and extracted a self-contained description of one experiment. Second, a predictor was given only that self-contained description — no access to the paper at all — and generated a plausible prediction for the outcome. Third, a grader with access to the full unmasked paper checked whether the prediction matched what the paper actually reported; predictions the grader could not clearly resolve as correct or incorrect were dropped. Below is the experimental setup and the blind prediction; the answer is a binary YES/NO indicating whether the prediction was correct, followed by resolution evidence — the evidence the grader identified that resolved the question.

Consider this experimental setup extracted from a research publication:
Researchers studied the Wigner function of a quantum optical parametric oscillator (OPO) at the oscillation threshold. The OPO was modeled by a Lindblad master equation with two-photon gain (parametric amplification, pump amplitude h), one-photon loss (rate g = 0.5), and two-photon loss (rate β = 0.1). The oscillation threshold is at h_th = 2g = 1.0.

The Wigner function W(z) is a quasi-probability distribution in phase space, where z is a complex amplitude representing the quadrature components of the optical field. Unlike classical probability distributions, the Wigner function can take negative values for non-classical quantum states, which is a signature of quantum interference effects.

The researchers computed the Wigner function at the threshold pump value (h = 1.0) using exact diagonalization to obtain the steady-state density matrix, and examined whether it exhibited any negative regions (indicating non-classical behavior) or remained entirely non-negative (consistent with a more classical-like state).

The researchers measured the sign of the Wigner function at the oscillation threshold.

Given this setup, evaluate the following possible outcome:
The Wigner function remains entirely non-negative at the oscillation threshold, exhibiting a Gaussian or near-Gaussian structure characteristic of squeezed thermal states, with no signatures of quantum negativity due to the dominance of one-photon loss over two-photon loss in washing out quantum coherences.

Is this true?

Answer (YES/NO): YES